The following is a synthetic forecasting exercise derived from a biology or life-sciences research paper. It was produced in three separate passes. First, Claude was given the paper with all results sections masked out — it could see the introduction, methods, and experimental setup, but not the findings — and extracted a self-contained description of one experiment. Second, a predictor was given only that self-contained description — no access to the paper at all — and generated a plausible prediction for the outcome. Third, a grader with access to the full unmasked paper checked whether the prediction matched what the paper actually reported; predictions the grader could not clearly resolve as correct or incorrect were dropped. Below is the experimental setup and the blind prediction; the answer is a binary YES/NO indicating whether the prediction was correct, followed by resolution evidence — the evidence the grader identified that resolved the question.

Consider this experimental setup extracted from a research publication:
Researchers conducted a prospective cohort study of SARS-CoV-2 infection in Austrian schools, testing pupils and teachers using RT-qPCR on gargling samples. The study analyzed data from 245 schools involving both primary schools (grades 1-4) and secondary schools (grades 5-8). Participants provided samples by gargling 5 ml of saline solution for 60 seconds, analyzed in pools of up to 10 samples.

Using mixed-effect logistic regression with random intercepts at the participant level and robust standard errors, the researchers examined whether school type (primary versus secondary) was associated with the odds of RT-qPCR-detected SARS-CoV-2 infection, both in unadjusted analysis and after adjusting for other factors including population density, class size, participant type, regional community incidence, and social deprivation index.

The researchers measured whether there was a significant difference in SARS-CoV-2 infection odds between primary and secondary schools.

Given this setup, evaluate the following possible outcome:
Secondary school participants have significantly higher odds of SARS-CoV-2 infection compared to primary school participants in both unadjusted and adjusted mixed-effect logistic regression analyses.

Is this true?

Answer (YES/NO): NO